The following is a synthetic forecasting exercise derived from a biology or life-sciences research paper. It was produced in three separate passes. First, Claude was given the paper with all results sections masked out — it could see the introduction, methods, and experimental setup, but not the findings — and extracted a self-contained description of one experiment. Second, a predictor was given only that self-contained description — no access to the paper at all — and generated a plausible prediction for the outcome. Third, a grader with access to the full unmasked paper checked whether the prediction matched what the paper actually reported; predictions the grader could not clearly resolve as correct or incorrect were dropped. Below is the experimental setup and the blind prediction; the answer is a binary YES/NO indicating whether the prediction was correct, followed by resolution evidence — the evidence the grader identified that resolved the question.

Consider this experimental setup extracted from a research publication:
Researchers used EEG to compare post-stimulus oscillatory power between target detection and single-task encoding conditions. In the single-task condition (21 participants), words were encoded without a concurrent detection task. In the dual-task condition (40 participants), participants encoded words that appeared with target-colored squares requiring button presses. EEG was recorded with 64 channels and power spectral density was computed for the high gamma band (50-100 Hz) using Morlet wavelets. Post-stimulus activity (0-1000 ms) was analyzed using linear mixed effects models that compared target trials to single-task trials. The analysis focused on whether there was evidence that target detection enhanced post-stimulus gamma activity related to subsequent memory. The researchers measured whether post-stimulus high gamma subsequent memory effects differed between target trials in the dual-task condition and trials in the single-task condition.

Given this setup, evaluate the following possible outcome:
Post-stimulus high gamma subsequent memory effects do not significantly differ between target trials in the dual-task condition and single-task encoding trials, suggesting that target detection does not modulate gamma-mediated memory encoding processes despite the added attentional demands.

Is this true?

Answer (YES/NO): YES